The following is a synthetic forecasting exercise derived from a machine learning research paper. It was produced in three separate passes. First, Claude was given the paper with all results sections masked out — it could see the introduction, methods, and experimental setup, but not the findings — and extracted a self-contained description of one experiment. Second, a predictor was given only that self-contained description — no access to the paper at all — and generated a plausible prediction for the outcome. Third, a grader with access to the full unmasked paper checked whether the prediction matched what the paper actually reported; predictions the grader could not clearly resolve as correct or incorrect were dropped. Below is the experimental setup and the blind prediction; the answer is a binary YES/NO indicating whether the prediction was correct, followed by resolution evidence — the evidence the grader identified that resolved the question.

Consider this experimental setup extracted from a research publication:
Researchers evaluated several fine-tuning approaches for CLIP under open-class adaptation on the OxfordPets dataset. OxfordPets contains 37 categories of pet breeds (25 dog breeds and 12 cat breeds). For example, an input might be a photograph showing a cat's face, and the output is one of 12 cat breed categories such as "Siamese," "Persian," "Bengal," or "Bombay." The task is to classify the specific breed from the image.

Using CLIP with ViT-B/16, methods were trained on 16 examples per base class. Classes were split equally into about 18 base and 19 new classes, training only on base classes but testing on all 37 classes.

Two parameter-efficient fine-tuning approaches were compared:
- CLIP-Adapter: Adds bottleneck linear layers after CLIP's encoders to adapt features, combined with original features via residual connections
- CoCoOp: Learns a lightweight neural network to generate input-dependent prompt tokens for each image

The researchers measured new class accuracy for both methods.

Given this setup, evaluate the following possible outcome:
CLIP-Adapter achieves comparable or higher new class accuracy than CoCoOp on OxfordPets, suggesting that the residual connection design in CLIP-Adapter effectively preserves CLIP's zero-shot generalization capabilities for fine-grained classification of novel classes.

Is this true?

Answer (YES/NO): NO